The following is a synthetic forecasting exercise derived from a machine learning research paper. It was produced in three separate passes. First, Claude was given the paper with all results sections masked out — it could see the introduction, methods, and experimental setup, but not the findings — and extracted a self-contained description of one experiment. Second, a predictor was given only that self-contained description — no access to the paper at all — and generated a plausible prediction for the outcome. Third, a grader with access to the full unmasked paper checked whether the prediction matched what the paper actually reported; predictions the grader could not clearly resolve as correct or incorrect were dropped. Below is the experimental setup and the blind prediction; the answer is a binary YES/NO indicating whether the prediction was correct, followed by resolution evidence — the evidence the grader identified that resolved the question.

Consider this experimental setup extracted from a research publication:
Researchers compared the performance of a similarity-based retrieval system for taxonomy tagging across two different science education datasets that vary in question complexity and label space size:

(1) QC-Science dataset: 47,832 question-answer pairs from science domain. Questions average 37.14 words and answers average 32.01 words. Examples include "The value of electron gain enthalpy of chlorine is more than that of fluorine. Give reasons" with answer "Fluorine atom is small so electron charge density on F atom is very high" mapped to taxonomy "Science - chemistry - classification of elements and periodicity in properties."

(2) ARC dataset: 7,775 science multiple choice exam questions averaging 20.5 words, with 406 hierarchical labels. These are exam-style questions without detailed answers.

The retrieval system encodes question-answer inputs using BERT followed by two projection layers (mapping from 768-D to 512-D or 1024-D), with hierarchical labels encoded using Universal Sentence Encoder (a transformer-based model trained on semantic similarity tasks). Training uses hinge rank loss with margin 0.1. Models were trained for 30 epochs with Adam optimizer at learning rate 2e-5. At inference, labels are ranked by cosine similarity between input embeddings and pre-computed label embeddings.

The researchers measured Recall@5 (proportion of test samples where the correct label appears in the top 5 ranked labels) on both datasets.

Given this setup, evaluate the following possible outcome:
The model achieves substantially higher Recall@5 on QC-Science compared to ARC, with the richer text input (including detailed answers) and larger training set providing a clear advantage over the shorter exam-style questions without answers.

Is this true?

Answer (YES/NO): YES